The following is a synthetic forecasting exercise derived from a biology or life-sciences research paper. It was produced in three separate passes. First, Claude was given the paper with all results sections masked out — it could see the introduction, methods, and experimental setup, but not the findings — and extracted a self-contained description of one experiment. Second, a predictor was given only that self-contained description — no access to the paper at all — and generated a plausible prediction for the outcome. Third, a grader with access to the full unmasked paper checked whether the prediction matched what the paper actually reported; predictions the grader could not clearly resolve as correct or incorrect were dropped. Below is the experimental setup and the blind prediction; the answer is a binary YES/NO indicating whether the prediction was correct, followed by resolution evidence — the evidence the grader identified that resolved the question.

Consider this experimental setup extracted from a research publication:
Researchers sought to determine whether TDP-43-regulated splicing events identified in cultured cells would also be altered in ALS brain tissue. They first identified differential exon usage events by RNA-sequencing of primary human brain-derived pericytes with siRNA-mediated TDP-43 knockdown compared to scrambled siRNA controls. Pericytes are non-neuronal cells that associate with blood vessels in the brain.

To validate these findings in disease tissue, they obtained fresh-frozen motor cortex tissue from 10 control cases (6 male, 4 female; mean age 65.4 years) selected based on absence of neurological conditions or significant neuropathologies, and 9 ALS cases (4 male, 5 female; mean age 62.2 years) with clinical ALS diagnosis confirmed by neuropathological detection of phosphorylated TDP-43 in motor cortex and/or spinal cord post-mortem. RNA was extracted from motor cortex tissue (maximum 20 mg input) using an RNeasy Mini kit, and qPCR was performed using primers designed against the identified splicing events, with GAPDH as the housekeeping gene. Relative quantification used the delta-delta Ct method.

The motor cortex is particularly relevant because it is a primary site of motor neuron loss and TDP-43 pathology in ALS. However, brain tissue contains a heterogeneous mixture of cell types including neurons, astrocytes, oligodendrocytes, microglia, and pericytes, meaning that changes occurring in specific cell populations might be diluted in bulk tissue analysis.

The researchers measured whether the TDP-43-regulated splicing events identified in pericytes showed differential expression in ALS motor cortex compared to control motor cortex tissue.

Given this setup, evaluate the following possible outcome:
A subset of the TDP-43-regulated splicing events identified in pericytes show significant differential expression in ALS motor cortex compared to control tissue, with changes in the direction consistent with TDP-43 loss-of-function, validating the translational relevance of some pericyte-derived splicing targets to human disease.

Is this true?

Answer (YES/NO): YES